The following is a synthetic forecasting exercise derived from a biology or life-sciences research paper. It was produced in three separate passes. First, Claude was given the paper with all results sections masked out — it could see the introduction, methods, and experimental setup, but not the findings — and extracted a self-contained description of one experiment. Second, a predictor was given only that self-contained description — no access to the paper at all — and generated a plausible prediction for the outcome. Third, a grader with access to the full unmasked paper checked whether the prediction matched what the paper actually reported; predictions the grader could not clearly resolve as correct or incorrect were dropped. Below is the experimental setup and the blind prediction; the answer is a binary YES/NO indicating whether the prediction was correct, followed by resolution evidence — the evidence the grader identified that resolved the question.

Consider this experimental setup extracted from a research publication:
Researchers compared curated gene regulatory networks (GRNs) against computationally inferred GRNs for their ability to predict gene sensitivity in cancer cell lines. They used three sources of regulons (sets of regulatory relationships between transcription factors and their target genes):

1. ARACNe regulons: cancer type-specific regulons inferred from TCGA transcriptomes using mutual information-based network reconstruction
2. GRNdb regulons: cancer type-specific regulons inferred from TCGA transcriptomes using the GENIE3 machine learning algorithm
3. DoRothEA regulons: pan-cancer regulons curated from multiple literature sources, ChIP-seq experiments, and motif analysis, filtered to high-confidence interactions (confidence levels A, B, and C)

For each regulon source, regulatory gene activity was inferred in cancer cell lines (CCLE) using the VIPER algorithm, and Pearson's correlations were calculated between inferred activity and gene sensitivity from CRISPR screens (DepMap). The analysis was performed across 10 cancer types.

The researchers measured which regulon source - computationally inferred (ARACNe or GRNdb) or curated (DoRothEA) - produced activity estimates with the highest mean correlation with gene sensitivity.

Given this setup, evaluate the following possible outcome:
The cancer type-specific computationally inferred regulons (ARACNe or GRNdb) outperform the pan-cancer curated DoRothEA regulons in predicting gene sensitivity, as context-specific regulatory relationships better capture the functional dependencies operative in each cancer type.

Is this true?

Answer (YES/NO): NO